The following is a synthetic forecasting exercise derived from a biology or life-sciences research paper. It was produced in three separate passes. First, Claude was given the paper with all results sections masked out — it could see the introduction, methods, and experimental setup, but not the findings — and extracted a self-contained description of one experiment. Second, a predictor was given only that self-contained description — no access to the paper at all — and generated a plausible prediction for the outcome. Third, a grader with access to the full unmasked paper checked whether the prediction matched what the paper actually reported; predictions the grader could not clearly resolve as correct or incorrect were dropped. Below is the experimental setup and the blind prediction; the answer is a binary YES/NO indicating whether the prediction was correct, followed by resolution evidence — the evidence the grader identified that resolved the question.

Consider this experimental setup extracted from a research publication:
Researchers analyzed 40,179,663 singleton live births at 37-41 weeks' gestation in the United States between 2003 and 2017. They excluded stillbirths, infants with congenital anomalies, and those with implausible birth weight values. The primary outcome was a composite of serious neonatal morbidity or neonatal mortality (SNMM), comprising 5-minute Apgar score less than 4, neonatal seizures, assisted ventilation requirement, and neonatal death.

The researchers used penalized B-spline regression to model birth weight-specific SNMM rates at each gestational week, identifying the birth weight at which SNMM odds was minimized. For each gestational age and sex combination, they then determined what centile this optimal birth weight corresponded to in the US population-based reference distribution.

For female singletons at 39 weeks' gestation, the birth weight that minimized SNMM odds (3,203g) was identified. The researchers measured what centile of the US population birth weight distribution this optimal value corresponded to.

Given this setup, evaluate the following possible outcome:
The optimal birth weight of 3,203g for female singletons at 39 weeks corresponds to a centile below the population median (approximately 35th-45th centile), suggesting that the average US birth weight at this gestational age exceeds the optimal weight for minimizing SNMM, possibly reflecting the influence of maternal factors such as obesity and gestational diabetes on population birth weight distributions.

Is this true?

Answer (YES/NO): YES